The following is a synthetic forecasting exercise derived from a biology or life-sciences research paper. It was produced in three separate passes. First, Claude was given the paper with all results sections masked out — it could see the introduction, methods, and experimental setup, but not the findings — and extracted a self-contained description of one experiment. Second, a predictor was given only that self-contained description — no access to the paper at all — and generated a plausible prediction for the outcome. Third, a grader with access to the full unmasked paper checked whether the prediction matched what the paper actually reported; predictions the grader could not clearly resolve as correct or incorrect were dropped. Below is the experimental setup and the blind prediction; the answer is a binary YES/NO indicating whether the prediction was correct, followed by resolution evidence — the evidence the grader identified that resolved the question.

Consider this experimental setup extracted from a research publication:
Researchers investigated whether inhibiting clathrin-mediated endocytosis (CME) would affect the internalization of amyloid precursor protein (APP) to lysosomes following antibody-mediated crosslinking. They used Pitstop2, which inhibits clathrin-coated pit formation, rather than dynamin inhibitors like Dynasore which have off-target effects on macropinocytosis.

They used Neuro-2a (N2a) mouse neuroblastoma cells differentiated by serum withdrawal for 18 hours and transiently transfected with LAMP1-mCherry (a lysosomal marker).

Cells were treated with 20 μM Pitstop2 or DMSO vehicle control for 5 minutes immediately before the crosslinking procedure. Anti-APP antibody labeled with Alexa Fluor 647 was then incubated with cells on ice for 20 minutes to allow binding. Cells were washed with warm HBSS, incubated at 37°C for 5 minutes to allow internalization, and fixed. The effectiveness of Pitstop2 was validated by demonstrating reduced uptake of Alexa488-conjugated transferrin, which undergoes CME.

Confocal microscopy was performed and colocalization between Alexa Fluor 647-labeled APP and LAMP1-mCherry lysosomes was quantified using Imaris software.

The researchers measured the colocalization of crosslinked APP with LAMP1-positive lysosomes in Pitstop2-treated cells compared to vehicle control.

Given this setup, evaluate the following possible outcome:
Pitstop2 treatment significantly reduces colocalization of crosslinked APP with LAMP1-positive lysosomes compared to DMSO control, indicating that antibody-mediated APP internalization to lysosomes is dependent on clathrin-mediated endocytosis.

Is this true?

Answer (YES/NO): NO